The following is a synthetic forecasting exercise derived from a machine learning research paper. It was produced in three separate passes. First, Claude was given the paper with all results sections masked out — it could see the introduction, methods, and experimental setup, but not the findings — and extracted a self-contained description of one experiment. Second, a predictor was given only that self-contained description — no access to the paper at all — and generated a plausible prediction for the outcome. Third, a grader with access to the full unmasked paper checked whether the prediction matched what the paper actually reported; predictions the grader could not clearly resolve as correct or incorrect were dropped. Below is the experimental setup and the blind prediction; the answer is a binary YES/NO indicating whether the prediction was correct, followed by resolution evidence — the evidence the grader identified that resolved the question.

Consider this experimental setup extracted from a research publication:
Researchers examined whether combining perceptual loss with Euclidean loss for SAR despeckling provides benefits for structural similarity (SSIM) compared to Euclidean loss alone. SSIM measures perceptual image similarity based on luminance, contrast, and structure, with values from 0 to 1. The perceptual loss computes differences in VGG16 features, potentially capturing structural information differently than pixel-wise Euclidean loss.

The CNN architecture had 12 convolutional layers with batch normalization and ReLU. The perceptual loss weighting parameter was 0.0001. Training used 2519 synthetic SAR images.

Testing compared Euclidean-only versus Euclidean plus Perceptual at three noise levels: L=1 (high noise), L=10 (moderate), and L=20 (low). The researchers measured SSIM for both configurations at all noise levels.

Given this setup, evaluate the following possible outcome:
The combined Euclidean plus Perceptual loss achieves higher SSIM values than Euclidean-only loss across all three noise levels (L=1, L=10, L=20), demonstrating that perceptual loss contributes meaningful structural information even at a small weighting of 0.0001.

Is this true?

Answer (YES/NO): NO